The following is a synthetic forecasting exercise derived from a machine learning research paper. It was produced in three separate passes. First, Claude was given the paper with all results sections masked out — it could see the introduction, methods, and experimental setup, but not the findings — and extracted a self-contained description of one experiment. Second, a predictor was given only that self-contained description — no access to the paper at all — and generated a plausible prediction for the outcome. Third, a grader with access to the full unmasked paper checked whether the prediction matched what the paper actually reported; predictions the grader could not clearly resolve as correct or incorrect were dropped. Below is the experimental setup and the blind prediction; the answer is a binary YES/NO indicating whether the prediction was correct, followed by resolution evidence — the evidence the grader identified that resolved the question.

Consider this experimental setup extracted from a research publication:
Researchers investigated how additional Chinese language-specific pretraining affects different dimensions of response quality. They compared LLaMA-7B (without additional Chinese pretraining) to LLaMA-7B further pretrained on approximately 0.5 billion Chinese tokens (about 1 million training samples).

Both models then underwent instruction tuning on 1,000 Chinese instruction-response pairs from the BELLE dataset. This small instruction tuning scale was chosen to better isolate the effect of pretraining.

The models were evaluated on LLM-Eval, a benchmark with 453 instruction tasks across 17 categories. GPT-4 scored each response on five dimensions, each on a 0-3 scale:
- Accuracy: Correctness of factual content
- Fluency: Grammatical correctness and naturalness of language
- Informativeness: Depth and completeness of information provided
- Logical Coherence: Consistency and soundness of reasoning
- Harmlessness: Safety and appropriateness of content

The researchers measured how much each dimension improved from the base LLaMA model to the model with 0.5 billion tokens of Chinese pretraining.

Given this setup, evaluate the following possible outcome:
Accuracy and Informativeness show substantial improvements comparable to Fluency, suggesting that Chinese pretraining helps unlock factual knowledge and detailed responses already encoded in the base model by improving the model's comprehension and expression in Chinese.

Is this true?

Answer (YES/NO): NO